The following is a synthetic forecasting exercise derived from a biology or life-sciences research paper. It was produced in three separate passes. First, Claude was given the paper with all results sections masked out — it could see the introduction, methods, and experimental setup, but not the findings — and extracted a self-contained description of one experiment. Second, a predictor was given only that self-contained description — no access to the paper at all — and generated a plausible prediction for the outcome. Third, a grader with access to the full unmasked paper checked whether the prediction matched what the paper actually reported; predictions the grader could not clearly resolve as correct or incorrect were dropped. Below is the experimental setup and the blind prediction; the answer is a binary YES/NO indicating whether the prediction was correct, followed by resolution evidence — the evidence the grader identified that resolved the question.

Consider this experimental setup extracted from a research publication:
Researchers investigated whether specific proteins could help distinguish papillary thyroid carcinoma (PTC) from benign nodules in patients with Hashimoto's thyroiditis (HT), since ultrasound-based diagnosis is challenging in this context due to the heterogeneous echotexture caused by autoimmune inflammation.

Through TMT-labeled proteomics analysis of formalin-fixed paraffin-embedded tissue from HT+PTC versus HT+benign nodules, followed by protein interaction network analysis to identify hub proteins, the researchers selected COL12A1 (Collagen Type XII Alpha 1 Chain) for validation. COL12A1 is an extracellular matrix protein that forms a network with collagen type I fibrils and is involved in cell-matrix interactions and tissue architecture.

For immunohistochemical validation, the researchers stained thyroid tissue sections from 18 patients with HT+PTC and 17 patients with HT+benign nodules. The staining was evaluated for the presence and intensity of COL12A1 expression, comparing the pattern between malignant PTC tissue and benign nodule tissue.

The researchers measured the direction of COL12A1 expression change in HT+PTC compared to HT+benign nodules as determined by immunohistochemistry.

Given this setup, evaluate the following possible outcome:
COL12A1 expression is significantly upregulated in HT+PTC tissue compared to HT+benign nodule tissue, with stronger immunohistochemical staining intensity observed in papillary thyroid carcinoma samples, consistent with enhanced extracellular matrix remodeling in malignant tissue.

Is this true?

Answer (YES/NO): YES